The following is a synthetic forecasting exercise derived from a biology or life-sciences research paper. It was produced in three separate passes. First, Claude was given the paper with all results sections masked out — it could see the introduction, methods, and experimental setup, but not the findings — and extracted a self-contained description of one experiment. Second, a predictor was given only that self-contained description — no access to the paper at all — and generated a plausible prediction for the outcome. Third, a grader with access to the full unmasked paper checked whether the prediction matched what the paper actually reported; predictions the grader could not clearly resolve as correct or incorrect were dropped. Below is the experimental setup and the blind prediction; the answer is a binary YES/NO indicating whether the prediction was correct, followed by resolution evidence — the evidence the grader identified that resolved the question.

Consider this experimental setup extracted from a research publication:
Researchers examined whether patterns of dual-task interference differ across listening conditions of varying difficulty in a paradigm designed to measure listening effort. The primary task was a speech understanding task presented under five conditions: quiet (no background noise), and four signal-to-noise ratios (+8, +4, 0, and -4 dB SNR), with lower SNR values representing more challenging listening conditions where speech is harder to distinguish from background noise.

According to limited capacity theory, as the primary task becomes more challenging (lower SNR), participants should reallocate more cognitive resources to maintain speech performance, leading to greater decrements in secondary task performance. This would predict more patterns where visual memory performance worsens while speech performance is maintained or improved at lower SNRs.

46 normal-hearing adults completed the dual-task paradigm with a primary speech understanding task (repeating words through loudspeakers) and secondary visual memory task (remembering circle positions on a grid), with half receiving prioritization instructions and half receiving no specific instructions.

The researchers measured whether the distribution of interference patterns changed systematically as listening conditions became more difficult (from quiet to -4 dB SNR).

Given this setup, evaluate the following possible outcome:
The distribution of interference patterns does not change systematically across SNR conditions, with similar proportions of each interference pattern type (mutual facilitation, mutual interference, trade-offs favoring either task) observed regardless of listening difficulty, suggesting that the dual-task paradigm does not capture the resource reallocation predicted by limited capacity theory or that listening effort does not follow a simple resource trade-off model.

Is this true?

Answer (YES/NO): YES